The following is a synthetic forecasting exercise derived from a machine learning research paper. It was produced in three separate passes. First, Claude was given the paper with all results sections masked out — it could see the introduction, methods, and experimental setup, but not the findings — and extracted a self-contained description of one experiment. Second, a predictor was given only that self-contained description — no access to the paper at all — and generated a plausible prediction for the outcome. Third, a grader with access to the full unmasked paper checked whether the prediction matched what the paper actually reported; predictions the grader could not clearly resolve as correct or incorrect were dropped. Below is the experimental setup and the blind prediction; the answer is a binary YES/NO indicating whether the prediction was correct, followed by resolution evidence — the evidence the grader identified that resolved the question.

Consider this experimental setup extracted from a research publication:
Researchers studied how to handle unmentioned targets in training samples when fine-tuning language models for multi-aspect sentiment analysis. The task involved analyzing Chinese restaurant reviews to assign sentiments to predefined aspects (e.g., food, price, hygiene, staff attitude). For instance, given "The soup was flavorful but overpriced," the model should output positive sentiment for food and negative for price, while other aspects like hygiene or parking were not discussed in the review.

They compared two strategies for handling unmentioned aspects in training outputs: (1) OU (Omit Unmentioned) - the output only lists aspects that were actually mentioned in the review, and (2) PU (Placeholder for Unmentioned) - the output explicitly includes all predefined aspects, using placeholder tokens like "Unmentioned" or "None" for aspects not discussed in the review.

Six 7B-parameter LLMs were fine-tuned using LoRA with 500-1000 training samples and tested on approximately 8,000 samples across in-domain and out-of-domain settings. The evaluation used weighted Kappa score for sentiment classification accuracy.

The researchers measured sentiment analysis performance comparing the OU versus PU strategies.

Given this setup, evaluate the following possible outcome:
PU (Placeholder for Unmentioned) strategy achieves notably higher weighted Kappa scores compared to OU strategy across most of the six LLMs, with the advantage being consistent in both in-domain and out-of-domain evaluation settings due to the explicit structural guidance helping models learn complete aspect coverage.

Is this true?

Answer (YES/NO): YES